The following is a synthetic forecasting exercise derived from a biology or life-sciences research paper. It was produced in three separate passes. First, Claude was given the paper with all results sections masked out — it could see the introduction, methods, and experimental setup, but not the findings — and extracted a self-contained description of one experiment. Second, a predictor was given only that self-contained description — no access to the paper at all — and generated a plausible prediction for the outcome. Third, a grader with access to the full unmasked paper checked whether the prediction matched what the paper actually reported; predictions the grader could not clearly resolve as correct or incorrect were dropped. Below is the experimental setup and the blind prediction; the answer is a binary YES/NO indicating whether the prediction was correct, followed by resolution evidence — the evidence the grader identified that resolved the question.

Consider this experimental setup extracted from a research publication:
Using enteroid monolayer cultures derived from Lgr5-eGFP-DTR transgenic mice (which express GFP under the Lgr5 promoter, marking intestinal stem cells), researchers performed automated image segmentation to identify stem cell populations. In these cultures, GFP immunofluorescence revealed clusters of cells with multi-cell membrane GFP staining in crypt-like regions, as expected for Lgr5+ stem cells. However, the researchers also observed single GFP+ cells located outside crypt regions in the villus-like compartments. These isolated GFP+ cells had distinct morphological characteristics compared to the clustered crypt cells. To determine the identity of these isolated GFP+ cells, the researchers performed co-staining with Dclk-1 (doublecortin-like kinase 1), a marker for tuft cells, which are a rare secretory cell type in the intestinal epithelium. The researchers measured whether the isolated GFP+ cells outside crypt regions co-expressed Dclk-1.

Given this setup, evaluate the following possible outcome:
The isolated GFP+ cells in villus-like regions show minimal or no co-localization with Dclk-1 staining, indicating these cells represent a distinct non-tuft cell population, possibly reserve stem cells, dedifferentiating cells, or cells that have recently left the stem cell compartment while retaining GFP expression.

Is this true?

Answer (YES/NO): NO